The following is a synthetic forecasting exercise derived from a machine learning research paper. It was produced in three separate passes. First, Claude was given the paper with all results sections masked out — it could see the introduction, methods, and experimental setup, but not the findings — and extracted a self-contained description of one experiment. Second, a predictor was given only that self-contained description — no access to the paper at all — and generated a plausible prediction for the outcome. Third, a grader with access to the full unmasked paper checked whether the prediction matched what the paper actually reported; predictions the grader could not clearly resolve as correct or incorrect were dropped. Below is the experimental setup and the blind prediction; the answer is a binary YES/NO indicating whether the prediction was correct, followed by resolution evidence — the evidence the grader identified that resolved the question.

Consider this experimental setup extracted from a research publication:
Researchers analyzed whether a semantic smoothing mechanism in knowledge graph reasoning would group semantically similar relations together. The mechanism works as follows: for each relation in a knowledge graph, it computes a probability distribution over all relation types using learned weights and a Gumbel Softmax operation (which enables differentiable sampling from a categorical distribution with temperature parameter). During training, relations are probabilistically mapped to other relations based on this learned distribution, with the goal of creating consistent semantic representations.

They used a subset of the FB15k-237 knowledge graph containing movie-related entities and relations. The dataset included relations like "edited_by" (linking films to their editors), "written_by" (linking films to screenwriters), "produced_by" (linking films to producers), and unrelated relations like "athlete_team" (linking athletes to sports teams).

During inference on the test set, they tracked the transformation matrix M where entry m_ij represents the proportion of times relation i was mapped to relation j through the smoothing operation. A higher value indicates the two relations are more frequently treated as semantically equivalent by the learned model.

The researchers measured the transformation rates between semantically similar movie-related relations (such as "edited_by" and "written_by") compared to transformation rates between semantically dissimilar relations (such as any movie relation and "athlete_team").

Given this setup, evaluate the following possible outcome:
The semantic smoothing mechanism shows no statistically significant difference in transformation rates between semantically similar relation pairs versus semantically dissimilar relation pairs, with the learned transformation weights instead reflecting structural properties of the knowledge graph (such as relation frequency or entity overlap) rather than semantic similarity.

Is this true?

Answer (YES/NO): NO